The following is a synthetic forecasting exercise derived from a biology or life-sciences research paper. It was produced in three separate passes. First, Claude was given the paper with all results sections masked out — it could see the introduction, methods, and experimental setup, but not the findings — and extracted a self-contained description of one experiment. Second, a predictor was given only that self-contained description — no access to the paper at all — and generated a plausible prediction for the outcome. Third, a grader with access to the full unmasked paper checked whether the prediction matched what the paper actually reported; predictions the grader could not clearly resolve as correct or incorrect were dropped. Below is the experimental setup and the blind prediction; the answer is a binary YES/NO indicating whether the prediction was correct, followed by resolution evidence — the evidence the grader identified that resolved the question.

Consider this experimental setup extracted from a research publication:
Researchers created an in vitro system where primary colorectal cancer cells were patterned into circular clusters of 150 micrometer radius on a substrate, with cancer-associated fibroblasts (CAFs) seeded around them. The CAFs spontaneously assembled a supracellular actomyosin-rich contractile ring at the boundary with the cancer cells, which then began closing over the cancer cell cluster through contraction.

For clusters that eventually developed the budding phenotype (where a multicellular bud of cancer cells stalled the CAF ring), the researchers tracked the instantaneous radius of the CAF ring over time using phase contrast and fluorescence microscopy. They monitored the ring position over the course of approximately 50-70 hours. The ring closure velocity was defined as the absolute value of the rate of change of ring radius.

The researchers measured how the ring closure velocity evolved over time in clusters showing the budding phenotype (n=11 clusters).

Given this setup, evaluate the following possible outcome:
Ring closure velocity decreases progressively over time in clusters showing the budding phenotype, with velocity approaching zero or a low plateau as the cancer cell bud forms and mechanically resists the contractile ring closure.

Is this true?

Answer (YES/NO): NO